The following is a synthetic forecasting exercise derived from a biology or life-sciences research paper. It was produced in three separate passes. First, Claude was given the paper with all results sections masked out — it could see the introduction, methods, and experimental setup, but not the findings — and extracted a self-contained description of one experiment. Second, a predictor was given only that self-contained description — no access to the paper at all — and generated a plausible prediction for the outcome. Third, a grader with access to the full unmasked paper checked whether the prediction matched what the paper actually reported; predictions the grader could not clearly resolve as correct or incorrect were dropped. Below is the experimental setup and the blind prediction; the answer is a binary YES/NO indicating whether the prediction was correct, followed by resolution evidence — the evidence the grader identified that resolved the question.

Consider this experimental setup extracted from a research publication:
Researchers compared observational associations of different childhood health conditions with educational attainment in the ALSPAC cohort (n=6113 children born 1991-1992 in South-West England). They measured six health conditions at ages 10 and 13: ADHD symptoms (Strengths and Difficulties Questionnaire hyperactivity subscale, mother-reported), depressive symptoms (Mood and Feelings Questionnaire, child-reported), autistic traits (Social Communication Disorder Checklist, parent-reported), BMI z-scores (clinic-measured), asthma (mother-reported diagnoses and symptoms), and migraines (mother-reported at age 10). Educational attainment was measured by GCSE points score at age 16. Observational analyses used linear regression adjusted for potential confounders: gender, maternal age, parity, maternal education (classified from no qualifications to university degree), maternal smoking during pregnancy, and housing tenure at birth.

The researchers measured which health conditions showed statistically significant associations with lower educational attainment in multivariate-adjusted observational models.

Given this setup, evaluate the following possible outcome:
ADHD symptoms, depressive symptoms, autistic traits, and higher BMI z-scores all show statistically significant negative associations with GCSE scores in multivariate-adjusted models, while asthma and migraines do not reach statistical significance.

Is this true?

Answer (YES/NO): YES